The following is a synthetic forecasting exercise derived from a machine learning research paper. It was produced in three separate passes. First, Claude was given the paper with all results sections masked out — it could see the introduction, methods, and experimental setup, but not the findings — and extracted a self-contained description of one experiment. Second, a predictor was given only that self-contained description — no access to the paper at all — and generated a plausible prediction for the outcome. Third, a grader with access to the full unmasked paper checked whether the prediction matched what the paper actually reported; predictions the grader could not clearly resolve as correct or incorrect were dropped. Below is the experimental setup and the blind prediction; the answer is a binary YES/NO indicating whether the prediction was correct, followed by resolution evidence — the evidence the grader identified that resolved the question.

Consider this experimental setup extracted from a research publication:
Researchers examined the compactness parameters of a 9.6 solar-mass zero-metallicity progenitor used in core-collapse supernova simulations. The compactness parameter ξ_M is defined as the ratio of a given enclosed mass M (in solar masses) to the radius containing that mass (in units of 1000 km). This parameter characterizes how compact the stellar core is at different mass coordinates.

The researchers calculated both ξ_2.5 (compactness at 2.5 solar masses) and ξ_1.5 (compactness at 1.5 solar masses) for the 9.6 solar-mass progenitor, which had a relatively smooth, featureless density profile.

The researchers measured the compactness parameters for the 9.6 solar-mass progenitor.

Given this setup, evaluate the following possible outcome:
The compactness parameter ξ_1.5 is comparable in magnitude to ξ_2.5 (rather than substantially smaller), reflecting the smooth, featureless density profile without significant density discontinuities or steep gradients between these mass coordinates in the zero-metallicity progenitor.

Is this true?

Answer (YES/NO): YES